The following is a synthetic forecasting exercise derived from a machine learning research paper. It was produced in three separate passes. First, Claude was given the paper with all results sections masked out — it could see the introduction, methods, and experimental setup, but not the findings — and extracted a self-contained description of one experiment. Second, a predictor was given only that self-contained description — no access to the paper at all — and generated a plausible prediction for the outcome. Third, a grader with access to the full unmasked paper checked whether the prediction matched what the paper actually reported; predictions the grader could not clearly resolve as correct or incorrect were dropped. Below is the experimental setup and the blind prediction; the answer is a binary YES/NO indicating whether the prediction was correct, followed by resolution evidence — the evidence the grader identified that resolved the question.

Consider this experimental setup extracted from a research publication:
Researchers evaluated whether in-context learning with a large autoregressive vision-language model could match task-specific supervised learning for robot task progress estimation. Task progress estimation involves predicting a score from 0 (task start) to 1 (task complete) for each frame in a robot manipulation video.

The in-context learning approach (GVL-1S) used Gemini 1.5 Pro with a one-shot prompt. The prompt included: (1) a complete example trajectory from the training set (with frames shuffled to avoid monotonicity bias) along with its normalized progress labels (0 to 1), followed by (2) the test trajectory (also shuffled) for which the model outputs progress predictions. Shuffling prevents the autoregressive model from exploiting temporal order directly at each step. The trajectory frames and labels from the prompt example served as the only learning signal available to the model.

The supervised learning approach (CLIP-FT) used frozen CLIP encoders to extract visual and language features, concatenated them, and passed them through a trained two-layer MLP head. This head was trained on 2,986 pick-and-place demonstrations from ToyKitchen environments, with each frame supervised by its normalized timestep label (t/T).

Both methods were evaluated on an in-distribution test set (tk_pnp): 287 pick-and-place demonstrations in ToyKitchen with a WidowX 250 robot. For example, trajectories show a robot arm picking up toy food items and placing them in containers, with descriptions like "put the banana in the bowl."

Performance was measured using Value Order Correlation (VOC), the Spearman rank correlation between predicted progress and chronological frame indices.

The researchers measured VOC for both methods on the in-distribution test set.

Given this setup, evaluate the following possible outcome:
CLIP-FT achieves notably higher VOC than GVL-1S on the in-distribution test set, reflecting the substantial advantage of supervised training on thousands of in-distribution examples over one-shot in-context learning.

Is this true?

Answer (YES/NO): NO